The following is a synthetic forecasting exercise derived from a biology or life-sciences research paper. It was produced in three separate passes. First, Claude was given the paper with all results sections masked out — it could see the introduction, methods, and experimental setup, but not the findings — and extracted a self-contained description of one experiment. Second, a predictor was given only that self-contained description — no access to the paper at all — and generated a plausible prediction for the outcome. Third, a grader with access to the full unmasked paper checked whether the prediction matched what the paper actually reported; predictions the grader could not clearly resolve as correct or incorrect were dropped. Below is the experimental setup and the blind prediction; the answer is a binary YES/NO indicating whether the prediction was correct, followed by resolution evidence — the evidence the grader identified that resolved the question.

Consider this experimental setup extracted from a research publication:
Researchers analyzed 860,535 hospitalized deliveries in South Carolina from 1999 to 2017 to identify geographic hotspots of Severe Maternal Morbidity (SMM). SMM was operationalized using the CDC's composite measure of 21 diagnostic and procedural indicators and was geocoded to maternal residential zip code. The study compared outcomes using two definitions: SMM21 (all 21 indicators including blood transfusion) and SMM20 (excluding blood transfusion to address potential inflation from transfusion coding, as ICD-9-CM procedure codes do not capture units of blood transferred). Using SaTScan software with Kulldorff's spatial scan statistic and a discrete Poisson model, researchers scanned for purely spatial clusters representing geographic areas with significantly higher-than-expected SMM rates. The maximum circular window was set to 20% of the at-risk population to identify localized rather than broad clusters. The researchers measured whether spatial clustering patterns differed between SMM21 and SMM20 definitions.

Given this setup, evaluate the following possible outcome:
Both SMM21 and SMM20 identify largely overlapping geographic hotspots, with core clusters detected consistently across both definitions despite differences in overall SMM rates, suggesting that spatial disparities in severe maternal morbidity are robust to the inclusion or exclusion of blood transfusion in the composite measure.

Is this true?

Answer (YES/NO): NO